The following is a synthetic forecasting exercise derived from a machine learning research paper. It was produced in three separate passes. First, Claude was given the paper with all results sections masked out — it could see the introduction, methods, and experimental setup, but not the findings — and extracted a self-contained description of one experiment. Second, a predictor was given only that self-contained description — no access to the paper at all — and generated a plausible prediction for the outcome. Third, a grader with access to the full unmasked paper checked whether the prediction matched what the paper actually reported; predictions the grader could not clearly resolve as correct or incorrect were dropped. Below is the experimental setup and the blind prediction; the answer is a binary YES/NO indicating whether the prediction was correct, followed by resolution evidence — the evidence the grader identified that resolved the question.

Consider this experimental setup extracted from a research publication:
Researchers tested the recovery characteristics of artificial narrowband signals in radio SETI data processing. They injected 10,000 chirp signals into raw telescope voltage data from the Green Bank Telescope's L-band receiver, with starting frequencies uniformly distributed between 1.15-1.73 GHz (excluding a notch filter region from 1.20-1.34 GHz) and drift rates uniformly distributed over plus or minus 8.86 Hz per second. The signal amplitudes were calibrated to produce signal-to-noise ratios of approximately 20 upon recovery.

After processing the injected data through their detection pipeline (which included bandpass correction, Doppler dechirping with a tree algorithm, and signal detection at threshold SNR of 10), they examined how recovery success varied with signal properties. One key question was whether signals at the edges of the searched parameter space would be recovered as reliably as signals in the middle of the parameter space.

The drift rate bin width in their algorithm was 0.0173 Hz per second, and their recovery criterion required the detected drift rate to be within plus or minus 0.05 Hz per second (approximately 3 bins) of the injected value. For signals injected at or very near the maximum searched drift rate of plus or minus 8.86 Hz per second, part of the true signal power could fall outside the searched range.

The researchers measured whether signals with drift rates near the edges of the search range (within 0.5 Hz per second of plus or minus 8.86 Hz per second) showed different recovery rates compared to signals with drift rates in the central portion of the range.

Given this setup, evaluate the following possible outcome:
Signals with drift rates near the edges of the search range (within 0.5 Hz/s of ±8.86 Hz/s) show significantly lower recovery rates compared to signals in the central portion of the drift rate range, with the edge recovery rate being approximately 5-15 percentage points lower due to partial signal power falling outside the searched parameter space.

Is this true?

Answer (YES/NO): NO